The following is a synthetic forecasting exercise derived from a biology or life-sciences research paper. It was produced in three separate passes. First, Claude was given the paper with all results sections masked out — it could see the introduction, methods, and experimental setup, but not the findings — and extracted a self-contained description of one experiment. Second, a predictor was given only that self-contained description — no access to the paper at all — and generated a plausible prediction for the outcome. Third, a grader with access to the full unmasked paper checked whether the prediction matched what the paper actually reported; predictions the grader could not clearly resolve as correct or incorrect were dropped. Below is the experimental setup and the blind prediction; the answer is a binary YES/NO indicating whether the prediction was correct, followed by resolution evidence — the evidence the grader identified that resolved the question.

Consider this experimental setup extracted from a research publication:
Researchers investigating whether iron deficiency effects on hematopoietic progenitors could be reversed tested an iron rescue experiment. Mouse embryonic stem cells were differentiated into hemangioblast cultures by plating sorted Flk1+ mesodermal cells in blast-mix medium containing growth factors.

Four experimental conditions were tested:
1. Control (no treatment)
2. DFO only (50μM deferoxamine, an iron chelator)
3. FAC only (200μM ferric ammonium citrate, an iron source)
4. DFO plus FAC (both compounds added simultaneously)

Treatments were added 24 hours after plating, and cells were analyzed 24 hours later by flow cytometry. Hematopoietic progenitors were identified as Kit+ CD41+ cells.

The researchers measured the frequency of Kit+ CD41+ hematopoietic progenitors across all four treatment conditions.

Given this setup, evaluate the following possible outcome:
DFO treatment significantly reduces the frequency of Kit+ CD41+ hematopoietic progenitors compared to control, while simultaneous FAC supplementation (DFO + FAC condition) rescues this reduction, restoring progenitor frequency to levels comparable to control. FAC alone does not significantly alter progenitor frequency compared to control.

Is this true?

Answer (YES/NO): YES